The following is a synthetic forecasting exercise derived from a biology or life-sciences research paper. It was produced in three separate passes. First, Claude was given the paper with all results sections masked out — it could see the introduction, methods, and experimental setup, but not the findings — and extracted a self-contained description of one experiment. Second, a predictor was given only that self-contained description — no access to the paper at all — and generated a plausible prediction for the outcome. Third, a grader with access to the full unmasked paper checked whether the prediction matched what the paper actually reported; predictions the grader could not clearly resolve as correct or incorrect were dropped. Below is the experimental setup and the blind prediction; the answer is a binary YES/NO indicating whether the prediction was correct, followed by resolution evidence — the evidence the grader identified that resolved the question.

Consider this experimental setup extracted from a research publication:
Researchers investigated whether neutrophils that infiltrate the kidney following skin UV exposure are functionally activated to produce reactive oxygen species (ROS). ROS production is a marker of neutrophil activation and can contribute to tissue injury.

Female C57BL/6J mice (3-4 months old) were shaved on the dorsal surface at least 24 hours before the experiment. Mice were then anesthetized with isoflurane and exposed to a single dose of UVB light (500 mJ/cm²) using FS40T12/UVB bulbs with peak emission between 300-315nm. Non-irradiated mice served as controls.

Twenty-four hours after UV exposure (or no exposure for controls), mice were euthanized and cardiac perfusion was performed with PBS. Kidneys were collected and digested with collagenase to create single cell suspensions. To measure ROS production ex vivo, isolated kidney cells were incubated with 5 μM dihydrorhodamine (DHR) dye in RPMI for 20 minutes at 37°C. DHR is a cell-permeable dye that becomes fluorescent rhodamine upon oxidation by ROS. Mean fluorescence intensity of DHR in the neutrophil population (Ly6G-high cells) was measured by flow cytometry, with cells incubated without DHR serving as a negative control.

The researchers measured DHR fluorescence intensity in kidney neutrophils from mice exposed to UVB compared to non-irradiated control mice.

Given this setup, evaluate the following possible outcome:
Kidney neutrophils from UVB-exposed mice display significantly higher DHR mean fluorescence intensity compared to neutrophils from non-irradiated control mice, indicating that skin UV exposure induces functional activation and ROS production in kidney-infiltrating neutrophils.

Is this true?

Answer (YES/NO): YES